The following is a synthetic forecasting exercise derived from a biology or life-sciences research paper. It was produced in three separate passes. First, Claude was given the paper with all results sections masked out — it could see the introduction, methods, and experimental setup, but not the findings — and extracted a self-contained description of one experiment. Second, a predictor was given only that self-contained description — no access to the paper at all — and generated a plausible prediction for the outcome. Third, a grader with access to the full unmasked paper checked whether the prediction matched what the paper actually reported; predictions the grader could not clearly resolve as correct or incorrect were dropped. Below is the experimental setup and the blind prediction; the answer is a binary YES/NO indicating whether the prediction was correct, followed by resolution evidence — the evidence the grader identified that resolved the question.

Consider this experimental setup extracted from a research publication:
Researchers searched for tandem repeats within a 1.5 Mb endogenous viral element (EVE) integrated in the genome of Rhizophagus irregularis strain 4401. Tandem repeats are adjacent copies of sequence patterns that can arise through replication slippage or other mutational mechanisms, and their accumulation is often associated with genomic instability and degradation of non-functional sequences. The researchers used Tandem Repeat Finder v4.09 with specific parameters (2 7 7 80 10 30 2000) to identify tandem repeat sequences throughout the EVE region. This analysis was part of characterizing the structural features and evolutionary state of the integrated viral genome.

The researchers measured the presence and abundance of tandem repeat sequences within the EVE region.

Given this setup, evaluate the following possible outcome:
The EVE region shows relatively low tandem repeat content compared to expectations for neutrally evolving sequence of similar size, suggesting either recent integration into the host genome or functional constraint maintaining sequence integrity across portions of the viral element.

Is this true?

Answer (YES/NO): YES